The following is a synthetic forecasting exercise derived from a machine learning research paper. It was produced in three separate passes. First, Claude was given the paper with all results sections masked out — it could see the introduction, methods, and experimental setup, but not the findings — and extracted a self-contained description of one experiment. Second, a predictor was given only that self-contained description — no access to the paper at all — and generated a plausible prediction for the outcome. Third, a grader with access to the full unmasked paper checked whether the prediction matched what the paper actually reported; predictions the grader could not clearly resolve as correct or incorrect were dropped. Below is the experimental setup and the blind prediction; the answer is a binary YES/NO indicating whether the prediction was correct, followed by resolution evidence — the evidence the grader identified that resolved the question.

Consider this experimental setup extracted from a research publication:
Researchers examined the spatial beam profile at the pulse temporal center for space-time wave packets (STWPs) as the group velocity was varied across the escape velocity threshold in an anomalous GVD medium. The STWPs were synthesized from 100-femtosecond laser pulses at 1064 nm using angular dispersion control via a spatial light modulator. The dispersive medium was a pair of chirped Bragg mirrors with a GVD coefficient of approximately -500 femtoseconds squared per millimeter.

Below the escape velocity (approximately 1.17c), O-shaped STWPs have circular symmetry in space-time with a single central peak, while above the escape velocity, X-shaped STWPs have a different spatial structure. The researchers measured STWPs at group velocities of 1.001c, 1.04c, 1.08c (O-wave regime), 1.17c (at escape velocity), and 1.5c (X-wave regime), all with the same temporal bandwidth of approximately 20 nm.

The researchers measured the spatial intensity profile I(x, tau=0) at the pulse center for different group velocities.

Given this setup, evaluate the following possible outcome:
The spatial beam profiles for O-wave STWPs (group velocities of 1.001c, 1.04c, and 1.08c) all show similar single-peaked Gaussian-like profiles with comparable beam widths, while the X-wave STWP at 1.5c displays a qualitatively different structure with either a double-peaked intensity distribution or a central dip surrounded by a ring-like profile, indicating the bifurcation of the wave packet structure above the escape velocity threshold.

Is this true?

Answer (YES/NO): NO